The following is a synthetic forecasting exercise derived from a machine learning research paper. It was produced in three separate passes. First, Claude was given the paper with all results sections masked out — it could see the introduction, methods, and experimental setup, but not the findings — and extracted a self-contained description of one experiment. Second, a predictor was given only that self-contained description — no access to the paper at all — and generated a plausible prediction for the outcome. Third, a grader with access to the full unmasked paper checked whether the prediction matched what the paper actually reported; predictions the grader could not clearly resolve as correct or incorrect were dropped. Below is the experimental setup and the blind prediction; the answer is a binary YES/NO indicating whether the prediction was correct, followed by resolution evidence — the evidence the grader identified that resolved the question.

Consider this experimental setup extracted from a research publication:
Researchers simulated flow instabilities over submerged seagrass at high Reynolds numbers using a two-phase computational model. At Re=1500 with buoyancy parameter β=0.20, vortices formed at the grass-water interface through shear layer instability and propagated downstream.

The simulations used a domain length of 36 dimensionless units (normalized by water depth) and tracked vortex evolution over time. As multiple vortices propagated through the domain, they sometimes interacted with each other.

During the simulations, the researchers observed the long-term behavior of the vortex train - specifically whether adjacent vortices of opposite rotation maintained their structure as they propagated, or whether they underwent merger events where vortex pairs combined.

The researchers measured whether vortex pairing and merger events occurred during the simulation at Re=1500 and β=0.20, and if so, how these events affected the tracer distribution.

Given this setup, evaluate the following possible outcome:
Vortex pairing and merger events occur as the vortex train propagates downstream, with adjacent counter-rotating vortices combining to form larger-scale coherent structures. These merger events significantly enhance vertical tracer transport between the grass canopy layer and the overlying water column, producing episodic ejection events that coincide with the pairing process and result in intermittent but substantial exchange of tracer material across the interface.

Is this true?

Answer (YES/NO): NO